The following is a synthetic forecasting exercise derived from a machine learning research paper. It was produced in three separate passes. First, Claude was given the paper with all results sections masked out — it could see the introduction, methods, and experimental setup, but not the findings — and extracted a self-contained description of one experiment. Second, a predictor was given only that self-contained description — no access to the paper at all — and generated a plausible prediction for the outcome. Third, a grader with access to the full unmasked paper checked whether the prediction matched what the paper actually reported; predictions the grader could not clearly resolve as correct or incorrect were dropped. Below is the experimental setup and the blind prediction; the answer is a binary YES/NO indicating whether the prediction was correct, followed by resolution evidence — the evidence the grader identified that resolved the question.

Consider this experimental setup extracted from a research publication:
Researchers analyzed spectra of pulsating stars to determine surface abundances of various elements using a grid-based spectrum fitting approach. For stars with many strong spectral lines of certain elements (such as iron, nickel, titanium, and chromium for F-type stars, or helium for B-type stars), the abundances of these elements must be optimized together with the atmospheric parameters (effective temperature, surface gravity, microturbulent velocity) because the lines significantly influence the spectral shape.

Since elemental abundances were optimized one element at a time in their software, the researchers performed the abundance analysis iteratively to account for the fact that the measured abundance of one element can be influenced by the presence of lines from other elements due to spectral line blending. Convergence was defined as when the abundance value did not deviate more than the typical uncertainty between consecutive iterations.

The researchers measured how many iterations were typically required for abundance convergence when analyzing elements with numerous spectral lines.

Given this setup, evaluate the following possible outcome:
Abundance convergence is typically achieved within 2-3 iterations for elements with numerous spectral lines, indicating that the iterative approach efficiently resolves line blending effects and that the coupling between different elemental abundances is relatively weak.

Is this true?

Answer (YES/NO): YES